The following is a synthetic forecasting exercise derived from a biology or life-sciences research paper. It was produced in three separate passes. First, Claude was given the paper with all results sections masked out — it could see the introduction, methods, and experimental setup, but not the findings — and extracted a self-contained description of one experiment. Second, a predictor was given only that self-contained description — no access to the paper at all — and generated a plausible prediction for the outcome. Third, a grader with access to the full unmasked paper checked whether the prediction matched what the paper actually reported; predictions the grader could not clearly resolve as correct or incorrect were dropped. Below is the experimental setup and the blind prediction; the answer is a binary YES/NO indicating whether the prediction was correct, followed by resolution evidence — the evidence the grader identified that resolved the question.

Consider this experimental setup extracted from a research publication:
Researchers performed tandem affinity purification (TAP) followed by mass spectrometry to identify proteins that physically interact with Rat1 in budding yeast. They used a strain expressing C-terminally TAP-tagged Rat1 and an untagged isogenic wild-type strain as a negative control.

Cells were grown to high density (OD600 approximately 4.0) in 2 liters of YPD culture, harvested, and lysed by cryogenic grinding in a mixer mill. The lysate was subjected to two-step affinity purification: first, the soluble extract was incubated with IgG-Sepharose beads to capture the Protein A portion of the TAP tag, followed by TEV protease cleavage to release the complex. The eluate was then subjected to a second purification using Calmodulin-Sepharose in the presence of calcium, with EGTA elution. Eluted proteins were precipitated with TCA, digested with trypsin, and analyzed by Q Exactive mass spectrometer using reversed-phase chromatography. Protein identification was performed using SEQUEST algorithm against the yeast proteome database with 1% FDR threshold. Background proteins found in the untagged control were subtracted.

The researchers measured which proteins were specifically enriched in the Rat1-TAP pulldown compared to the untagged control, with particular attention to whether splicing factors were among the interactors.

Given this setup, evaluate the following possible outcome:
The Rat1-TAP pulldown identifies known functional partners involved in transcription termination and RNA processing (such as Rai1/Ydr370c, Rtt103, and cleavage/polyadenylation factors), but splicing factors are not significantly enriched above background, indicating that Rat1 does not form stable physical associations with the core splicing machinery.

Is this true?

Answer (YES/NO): NO